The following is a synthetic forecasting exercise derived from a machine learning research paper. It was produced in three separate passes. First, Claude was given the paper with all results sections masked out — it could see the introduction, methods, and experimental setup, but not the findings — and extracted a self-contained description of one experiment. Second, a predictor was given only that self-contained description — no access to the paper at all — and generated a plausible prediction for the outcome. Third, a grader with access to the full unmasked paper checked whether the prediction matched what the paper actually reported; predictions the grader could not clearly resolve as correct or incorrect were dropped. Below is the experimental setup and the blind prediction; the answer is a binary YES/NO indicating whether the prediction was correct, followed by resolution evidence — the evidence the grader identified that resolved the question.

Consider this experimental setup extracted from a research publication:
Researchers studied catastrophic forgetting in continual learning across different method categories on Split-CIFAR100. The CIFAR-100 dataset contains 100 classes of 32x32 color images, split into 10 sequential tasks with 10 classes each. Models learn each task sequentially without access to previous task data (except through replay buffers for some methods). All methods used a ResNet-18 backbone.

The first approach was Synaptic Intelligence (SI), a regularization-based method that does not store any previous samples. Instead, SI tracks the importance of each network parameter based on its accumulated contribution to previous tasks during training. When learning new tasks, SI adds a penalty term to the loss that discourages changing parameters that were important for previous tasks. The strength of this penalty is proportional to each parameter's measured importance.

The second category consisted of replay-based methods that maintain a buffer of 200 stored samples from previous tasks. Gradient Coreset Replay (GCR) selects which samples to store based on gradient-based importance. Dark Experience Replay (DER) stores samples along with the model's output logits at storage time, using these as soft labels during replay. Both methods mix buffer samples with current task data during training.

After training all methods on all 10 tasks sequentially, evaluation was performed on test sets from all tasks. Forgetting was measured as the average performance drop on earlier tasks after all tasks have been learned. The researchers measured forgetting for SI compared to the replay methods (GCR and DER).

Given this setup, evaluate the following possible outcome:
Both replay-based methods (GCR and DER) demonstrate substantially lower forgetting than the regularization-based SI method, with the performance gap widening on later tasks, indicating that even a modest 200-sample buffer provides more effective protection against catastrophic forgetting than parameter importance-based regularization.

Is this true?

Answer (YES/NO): NO